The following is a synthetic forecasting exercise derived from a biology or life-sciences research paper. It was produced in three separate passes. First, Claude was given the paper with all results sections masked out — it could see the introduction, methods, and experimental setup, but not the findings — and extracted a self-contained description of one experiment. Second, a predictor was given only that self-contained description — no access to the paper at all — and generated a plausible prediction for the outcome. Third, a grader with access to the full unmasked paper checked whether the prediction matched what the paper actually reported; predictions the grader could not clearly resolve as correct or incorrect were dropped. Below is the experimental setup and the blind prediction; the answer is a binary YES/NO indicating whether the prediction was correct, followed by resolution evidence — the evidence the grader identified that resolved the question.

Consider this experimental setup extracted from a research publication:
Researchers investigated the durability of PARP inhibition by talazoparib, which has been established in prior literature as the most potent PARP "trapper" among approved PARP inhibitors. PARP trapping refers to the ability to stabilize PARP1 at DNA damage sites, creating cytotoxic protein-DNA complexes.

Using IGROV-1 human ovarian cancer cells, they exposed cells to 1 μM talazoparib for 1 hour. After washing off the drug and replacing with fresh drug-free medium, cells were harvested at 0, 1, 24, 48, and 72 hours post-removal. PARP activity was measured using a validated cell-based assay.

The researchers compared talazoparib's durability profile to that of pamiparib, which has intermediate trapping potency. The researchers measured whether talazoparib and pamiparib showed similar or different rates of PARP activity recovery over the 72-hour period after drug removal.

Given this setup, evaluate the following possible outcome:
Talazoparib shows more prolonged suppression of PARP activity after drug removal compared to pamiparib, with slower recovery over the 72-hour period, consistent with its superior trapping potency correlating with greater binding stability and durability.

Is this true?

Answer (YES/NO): NO